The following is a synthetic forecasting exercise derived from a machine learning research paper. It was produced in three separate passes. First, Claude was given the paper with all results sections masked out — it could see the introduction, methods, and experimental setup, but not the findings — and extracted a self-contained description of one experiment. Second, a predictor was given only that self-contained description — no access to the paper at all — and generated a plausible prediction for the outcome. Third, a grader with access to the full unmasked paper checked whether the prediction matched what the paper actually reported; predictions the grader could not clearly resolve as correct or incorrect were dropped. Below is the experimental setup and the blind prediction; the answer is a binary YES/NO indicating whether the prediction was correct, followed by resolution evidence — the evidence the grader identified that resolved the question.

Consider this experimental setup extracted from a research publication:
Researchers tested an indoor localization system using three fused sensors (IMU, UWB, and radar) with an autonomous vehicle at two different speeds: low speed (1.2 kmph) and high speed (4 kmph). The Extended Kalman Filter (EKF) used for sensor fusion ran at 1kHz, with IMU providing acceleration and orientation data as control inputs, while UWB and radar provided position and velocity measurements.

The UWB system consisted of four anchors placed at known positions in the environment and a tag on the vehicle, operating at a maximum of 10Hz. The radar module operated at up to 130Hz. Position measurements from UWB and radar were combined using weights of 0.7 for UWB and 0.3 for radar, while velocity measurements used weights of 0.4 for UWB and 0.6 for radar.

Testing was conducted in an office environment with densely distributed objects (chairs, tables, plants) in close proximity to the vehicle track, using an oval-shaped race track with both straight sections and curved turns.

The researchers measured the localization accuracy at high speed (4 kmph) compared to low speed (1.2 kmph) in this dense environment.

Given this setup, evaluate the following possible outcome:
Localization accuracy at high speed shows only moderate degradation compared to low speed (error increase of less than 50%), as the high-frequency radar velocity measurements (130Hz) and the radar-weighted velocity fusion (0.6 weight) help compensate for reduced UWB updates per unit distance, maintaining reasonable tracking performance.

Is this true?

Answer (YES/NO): NO